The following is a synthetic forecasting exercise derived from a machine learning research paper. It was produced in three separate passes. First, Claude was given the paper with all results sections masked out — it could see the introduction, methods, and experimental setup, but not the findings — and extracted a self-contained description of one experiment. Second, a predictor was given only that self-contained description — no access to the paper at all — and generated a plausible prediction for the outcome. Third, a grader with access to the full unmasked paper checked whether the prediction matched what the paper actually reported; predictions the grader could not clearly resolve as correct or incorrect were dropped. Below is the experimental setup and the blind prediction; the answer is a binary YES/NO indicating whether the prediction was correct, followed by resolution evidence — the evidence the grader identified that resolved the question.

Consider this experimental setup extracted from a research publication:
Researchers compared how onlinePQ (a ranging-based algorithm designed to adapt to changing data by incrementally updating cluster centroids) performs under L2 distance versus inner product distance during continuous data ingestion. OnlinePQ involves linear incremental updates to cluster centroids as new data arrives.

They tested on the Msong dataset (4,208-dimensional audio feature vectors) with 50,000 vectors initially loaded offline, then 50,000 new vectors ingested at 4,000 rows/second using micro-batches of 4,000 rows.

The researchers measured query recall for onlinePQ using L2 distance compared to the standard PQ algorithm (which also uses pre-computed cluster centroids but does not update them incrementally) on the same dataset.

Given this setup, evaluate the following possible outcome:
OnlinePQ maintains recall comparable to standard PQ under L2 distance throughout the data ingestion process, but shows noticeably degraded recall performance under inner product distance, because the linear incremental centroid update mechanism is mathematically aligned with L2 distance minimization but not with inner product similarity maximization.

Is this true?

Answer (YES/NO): NO